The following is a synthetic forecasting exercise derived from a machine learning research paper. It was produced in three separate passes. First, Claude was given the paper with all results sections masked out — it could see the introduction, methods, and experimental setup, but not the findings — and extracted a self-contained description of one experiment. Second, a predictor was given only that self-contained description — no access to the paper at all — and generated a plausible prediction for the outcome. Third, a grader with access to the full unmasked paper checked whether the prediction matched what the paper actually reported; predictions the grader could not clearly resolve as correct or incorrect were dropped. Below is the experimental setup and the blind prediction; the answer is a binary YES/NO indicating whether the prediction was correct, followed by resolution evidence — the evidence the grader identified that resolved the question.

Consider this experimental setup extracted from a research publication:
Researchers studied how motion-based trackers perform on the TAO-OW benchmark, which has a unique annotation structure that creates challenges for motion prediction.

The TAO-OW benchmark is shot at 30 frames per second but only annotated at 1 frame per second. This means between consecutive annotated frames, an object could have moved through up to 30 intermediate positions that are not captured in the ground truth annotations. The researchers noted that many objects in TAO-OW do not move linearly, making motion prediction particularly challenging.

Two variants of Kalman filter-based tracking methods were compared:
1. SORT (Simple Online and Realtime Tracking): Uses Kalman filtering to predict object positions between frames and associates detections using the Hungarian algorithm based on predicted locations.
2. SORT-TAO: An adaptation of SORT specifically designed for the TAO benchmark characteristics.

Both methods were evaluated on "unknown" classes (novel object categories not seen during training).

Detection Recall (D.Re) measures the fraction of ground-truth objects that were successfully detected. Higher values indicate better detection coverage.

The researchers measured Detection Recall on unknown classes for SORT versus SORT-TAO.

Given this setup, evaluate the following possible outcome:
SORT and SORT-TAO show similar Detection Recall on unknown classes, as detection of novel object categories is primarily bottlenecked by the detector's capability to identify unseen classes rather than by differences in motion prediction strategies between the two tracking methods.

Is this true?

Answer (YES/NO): NO